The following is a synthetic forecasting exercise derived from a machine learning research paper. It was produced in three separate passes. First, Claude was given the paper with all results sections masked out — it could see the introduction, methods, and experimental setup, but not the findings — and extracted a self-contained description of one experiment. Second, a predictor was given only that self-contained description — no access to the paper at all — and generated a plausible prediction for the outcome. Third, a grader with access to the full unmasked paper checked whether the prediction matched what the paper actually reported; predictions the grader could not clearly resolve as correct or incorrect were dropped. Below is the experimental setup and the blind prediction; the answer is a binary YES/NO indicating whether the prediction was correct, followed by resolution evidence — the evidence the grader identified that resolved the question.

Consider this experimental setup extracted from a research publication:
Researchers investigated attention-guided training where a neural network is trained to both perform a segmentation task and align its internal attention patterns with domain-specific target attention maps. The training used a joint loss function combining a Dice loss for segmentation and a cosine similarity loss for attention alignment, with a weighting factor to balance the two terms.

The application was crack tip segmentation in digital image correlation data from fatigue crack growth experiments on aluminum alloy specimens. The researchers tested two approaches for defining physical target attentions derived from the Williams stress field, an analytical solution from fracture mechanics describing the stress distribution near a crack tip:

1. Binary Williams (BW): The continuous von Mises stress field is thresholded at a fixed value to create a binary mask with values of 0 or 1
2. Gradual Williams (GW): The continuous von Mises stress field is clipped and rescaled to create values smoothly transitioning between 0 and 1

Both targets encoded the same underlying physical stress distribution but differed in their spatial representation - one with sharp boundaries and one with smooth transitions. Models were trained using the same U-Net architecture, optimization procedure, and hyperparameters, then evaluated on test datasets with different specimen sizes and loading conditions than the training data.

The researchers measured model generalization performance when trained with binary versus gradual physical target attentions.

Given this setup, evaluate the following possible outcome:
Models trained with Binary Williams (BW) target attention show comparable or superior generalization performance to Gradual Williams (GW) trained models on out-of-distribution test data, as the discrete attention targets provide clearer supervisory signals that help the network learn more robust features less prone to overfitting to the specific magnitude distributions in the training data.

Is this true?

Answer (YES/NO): YES